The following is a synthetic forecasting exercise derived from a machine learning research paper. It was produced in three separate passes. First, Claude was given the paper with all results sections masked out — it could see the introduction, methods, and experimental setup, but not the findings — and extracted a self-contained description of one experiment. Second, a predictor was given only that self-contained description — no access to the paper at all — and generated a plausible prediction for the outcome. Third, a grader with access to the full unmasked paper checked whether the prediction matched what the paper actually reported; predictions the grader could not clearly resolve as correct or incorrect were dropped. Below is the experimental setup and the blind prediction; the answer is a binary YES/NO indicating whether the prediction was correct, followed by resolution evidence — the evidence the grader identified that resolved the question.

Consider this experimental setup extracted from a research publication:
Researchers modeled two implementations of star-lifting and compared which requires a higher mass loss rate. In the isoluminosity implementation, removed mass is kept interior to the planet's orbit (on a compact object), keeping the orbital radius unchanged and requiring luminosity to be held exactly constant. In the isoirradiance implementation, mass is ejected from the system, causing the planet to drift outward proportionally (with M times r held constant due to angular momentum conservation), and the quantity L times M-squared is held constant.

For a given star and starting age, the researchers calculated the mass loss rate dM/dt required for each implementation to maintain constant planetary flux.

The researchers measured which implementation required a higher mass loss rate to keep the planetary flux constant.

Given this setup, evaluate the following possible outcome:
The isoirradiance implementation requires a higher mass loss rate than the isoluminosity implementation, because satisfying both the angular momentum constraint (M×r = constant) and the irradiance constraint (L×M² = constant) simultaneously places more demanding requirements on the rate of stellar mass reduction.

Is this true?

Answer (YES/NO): NO